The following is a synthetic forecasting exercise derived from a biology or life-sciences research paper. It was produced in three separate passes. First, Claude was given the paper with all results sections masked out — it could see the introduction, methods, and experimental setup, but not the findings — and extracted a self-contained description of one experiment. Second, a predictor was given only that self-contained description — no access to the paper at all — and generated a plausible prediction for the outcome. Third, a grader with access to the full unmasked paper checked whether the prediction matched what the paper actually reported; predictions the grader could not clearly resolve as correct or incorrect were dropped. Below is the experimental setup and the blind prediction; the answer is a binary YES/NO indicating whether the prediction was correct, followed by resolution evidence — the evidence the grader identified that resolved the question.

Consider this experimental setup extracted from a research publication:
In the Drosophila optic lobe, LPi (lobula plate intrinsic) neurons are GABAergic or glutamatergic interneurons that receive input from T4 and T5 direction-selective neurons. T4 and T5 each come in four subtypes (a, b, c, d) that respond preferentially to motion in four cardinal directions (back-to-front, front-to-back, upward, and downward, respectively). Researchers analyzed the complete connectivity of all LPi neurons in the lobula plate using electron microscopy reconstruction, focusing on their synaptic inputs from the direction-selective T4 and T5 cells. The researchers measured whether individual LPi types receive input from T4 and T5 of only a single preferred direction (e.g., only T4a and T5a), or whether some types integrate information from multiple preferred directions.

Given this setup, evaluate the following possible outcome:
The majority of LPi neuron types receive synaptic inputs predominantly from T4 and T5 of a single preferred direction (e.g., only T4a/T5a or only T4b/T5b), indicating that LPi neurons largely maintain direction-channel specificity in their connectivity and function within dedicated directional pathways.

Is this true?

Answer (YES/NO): YES